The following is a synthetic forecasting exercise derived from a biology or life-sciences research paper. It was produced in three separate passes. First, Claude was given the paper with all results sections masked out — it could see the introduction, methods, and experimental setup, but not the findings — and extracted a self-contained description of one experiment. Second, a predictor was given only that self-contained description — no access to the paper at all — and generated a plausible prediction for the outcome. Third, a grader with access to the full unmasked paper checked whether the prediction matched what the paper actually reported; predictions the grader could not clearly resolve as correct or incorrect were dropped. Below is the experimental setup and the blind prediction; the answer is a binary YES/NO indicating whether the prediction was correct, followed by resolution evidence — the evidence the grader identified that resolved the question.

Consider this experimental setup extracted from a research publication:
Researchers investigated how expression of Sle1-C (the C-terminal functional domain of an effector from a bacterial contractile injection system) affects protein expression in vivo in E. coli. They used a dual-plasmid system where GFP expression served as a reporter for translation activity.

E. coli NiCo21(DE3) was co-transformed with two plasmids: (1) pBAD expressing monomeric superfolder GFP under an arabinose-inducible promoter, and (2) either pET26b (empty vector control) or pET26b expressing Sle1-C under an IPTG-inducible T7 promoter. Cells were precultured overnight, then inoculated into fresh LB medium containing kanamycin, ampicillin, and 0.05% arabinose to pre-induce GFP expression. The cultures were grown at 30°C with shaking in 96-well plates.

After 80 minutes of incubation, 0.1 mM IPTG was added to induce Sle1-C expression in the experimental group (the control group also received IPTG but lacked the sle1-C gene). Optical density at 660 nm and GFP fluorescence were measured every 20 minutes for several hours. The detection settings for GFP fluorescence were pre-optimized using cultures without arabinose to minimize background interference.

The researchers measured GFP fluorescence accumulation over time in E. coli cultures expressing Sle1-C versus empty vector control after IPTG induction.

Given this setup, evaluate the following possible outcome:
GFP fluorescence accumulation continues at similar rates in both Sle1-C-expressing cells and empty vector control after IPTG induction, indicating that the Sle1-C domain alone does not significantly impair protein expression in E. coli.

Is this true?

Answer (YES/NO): YES